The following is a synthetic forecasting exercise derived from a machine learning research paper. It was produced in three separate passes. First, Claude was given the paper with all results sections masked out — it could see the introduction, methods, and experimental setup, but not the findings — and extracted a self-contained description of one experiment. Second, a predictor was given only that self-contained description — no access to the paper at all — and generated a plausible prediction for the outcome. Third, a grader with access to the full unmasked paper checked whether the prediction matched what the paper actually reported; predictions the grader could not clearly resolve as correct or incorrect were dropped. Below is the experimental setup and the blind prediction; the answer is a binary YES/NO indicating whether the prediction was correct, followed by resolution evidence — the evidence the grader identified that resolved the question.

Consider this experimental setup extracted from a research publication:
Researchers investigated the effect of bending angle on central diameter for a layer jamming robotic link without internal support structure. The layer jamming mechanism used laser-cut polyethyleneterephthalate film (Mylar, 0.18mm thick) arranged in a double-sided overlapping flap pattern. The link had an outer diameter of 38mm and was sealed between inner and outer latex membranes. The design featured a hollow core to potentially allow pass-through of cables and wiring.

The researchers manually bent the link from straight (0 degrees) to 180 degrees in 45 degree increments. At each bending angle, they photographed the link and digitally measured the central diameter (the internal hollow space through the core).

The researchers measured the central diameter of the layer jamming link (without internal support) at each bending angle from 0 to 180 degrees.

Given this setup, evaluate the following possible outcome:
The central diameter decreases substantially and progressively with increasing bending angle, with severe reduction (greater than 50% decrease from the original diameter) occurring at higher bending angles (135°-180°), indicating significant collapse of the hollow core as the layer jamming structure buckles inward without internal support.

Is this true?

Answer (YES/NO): NO